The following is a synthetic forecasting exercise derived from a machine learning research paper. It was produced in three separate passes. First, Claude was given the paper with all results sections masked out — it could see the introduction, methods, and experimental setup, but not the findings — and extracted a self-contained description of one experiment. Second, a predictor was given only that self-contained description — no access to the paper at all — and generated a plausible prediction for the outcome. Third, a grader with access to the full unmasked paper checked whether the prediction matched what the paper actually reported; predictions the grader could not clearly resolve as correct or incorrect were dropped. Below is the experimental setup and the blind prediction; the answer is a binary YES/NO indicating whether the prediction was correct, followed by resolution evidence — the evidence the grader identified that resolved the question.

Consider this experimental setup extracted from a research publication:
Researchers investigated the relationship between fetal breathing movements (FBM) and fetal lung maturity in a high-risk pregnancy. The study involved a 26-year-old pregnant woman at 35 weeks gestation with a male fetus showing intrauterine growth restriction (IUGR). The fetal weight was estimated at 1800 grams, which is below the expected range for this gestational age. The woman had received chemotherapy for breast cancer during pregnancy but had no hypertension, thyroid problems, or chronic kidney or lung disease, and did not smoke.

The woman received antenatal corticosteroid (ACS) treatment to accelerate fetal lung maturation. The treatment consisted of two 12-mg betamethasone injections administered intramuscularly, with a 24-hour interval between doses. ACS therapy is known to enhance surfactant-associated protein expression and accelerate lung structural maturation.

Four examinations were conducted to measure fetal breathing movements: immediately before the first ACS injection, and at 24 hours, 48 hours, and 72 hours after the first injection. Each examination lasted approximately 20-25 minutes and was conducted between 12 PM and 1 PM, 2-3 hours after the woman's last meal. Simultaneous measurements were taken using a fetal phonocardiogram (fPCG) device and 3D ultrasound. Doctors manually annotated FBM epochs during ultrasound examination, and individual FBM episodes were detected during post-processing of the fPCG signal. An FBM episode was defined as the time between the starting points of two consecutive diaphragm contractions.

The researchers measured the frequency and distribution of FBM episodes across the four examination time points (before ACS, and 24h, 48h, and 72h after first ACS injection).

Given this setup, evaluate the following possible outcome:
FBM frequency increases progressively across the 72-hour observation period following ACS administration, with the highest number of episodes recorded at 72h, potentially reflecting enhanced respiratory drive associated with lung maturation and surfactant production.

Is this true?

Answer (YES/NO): NO